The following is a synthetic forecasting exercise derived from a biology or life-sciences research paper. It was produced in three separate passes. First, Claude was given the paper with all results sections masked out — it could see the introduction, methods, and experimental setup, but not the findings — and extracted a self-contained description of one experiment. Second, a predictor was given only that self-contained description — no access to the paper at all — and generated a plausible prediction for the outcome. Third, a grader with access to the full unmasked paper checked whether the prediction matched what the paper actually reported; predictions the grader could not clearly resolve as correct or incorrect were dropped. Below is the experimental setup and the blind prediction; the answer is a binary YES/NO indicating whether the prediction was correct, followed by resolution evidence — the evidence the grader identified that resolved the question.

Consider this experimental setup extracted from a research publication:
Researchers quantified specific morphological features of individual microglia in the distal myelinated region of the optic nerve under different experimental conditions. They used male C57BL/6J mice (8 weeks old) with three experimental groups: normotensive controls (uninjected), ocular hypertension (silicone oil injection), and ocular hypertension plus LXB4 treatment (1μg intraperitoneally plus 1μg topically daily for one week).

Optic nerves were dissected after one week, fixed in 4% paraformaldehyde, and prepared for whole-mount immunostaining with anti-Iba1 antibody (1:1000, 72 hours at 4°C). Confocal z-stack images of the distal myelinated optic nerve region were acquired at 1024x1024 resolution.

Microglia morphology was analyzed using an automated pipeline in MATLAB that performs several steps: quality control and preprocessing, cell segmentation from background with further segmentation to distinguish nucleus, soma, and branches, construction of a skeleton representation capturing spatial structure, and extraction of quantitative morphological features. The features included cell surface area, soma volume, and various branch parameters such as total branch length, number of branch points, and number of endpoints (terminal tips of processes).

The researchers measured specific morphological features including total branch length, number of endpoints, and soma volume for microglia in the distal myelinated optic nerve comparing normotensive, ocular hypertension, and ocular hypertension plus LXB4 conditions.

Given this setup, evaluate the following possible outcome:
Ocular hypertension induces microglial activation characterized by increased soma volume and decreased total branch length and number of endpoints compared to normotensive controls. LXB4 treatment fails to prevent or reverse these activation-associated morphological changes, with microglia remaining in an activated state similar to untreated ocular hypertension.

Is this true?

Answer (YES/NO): NO